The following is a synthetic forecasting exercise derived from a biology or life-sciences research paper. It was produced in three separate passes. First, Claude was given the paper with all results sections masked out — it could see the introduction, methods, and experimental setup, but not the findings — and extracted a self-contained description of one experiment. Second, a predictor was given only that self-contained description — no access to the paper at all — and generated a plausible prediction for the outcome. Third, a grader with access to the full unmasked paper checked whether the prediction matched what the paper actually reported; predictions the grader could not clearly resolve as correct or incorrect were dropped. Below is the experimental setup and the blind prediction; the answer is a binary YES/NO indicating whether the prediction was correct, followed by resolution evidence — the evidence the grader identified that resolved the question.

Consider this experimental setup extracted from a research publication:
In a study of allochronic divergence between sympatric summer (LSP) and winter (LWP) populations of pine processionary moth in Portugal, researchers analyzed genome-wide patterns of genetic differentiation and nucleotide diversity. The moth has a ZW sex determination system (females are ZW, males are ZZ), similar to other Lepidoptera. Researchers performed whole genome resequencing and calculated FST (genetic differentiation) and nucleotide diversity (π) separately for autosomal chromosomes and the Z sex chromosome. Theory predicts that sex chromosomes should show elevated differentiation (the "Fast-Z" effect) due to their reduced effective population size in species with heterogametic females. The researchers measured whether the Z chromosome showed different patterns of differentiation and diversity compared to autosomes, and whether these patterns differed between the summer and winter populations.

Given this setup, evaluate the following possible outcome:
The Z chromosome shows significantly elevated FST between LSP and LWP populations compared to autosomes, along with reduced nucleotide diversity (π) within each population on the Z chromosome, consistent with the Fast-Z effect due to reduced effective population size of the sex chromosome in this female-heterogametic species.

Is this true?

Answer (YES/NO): YES